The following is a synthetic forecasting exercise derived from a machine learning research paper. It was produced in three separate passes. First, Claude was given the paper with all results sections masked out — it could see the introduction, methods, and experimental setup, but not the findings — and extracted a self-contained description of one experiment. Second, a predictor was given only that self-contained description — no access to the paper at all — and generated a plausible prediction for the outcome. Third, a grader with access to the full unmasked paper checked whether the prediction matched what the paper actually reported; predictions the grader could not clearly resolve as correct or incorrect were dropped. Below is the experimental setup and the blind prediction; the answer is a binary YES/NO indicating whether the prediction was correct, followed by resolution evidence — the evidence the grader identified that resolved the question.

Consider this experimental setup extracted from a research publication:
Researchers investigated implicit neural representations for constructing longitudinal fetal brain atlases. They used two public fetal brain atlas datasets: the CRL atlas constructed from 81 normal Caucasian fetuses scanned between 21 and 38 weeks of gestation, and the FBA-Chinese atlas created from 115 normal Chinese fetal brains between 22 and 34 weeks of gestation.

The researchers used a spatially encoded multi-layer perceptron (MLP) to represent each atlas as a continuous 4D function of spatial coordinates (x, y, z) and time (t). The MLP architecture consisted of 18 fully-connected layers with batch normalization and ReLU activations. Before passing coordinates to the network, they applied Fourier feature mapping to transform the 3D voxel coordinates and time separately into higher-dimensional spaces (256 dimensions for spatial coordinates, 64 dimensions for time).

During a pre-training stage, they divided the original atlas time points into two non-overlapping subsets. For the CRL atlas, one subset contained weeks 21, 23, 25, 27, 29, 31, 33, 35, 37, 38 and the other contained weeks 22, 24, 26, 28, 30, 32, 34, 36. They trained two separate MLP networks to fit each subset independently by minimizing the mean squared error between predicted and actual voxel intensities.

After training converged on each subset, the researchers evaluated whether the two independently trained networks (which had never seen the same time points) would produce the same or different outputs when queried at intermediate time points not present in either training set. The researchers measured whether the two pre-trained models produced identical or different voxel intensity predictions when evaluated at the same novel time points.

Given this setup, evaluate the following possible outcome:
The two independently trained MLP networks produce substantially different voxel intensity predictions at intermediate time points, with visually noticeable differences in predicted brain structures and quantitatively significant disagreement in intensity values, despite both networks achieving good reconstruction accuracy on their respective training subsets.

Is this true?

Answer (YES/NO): NO